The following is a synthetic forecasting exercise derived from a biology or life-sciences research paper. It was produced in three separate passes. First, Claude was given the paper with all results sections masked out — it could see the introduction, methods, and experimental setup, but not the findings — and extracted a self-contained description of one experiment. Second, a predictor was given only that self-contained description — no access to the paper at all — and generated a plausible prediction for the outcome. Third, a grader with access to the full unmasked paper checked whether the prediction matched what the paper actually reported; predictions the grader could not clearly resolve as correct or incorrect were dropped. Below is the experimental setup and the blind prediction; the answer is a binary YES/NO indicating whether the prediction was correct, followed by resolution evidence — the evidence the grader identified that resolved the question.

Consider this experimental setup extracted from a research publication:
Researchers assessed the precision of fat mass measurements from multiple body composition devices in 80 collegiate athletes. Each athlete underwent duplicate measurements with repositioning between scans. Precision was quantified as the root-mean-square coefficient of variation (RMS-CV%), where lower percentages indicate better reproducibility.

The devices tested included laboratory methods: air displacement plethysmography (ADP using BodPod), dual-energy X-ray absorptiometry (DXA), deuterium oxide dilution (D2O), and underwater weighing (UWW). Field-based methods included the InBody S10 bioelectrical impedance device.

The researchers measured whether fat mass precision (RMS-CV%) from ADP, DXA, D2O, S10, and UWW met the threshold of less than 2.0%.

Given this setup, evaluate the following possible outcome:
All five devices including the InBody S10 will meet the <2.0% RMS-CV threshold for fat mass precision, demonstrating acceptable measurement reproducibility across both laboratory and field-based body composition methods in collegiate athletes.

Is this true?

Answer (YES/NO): YES